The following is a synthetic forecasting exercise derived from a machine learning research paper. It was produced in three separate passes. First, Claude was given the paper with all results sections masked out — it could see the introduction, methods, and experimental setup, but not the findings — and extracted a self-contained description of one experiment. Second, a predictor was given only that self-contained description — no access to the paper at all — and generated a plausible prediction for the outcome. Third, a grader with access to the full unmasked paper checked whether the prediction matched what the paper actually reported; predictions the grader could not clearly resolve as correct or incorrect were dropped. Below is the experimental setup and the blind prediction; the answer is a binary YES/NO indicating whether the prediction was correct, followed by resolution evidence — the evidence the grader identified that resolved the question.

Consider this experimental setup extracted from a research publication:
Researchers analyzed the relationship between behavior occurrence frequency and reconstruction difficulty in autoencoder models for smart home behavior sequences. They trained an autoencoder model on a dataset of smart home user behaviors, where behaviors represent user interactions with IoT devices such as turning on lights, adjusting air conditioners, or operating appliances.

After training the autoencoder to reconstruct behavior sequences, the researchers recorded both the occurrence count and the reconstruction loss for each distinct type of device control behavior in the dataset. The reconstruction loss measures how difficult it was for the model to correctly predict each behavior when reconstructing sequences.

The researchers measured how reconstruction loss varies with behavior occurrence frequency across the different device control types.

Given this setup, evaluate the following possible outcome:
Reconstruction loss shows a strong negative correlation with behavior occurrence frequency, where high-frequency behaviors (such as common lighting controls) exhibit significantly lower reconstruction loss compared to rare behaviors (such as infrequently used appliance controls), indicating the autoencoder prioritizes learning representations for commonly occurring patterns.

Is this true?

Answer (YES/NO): YES